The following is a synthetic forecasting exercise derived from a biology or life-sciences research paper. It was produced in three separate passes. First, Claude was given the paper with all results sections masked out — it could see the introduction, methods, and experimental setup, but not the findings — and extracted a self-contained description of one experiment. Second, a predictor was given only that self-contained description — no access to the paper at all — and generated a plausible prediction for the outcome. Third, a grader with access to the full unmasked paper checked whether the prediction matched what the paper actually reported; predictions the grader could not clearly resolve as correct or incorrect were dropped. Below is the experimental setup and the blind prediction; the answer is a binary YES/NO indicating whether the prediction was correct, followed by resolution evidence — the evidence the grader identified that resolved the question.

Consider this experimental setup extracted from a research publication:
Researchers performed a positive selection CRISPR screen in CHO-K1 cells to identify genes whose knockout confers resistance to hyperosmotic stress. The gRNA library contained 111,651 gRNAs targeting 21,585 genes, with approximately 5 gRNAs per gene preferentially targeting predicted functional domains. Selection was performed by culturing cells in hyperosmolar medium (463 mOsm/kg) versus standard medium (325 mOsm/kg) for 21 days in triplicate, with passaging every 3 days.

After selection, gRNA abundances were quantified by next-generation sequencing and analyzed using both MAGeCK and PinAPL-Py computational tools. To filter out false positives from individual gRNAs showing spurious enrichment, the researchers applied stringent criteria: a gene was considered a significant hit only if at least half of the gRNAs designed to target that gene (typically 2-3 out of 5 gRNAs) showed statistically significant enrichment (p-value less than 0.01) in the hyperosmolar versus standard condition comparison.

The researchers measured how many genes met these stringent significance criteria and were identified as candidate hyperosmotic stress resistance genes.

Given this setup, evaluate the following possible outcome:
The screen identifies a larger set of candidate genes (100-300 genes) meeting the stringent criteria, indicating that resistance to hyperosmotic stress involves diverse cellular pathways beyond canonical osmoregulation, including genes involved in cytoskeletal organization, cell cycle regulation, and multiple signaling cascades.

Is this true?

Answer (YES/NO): YES